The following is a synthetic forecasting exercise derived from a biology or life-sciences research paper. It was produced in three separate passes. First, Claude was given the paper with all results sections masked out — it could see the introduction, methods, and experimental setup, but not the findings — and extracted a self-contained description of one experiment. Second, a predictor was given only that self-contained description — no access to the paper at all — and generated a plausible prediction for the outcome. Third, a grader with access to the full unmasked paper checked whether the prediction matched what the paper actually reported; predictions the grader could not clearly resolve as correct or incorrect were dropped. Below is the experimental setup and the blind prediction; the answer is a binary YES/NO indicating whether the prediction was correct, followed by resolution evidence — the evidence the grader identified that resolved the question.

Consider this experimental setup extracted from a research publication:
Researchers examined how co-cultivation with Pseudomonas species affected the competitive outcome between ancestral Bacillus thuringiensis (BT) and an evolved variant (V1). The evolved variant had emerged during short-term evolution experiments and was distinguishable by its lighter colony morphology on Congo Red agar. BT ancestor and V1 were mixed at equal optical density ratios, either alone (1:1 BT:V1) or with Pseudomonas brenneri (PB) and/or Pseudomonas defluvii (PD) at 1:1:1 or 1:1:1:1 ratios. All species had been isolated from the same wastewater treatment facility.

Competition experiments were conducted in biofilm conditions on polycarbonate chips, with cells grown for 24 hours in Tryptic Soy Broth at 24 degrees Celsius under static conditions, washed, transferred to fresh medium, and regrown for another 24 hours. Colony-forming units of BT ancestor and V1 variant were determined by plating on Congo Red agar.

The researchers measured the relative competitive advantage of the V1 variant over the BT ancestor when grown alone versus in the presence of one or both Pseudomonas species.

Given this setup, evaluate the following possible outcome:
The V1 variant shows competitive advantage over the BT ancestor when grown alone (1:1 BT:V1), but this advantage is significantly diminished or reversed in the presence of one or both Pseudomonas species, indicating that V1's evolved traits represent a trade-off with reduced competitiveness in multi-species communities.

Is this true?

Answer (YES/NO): NO